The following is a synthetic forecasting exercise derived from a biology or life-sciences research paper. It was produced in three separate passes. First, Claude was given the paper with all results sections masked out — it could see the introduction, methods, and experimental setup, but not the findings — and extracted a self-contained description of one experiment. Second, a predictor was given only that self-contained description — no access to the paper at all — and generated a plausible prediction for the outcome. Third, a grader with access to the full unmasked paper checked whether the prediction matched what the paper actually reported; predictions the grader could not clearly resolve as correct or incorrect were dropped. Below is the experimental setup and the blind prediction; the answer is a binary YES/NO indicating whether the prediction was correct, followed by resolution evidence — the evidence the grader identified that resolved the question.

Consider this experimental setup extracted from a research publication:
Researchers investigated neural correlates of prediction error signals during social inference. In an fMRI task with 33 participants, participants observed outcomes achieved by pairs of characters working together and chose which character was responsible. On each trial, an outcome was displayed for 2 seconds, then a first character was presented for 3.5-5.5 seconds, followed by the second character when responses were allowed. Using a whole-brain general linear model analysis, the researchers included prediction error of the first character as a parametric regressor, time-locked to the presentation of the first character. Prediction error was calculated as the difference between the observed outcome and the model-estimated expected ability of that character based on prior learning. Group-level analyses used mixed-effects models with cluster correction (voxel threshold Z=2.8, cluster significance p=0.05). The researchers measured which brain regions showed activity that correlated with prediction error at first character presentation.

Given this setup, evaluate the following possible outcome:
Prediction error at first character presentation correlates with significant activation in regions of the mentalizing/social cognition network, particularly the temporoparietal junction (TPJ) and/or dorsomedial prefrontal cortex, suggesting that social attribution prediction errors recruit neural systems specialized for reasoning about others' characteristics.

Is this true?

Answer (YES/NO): YES